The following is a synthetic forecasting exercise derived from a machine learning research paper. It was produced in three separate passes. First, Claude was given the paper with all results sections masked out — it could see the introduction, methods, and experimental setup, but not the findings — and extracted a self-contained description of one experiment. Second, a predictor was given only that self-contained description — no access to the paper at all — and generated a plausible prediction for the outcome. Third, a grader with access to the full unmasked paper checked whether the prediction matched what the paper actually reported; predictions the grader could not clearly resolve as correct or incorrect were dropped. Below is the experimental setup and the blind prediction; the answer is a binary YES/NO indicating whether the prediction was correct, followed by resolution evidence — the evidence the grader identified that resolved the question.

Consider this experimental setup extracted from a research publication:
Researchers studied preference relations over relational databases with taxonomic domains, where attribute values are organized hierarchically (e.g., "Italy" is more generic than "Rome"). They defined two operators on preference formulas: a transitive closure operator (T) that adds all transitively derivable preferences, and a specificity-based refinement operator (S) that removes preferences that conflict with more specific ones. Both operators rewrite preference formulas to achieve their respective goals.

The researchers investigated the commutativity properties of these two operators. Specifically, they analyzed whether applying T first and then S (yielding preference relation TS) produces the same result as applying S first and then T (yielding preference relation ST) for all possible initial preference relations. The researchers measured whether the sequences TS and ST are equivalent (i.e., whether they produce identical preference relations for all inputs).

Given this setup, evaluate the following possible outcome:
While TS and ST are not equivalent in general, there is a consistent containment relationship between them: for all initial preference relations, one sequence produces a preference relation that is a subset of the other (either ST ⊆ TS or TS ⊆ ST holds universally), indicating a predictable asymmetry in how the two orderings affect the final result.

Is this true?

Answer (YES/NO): NO